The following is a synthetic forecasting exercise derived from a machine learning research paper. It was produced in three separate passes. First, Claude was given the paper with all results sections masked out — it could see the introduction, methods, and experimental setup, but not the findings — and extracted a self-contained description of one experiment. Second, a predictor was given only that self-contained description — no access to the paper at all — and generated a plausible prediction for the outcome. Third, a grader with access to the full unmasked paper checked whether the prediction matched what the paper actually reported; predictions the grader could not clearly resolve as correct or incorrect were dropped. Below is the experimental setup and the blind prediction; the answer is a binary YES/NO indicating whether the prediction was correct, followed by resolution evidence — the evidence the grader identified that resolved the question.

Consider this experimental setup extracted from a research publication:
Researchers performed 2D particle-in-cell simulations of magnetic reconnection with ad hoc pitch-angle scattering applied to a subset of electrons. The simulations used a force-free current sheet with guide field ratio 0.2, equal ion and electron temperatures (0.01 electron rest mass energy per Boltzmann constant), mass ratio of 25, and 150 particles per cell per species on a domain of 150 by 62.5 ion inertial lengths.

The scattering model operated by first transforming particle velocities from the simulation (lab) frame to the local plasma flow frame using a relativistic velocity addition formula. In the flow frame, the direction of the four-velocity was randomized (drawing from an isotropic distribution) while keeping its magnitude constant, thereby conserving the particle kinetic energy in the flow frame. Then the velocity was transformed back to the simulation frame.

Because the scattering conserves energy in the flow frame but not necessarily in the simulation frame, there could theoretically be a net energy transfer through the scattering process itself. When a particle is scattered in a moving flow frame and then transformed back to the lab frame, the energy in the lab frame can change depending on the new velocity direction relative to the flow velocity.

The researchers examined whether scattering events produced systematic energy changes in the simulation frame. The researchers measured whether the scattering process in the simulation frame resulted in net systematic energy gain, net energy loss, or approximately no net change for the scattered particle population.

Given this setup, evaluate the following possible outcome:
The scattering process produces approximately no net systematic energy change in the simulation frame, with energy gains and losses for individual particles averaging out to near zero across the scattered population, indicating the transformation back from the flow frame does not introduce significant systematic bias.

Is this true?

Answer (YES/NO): YES